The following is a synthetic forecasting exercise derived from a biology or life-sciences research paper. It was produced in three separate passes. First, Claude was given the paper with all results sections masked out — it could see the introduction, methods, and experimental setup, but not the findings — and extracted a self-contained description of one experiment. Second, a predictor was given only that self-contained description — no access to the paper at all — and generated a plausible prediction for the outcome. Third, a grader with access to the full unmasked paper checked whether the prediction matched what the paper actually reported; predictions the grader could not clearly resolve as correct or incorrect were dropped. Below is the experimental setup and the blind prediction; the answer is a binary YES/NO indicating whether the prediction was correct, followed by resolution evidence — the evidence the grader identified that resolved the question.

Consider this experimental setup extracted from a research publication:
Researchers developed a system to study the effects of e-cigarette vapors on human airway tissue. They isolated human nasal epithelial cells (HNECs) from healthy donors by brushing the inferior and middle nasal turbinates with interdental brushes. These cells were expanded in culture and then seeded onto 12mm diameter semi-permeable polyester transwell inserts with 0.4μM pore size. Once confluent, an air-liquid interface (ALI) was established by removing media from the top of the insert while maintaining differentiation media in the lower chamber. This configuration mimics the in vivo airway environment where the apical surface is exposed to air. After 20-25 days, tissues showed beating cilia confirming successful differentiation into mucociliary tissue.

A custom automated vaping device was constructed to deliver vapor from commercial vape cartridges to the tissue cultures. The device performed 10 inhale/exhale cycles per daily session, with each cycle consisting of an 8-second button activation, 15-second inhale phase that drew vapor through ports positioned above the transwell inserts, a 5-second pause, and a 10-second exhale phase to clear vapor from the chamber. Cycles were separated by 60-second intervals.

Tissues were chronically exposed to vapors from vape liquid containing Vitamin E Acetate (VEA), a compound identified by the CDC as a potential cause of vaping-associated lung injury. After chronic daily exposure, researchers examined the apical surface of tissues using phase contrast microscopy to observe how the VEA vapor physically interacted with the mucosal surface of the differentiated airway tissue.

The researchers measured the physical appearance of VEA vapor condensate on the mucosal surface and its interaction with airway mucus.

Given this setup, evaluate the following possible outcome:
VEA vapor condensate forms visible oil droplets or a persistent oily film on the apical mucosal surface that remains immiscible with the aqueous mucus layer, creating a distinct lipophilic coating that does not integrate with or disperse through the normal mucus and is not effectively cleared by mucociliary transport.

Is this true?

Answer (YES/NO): YES